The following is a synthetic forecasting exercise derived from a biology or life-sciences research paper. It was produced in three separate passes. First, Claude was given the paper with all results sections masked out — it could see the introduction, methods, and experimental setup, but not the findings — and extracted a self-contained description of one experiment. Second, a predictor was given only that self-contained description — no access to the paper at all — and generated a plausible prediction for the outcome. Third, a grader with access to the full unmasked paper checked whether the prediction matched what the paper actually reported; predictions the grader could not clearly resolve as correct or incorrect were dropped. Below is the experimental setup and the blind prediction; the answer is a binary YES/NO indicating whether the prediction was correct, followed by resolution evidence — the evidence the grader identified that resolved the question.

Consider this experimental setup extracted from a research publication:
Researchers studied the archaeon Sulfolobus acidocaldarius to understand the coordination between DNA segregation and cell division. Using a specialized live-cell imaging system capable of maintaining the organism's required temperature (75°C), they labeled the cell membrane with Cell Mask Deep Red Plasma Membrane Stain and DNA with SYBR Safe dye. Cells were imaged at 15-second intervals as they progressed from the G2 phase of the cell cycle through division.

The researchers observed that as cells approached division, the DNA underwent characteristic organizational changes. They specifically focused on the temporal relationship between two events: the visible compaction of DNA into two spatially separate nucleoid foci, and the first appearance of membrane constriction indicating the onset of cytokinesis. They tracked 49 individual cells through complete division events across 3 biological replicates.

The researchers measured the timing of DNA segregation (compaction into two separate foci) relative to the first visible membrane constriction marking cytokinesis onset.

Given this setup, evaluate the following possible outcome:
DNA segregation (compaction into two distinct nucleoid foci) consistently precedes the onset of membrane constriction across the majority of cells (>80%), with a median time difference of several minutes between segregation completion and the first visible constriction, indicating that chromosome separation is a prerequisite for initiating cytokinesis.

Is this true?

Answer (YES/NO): YES